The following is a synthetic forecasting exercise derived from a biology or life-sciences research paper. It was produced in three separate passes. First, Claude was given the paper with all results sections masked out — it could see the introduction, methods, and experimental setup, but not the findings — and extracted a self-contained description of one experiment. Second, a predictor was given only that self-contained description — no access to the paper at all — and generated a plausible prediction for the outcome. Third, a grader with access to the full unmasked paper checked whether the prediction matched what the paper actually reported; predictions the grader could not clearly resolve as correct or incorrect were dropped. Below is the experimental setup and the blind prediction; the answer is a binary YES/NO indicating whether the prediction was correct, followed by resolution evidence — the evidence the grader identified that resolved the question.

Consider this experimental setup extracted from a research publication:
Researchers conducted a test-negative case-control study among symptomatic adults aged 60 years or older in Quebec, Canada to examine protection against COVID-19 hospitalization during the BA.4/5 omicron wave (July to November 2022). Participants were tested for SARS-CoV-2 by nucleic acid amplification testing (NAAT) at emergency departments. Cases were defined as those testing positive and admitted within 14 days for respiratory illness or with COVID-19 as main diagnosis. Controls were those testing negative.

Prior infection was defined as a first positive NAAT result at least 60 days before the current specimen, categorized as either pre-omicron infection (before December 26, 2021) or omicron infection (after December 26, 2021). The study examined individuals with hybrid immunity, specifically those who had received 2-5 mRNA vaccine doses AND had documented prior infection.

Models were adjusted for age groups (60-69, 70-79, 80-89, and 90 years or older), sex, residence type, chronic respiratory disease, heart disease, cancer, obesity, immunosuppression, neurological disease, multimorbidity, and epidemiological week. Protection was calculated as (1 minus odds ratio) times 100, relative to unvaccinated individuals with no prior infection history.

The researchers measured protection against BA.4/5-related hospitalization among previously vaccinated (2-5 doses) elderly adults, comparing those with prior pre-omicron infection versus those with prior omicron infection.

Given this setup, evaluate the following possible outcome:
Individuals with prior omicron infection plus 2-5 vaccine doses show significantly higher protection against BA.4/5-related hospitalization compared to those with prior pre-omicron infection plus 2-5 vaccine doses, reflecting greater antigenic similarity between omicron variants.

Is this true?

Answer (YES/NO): NO